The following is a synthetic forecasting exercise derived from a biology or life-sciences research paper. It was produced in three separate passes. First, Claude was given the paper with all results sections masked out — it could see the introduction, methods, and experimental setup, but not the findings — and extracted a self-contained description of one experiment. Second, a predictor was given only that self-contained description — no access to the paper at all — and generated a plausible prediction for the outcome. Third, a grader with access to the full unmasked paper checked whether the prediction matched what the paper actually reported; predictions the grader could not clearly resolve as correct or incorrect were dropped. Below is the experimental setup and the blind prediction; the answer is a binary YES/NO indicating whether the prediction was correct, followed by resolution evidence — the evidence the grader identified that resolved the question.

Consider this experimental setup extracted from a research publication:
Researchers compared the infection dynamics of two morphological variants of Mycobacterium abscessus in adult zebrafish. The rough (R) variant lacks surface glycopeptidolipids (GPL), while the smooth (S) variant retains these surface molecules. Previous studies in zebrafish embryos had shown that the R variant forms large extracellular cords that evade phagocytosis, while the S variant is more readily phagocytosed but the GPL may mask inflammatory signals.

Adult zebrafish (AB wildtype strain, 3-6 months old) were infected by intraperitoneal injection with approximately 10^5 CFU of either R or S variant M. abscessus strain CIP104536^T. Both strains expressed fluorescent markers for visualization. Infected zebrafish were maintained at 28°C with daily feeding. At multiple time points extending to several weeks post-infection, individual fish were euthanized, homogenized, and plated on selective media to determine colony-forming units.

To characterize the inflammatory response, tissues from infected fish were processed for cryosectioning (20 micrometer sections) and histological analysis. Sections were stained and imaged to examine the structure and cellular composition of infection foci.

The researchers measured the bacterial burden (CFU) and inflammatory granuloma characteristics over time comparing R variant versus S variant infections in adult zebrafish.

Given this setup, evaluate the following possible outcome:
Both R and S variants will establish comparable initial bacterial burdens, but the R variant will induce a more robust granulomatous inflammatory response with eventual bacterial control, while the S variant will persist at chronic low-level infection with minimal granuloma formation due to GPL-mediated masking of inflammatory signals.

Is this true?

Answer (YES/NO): NO